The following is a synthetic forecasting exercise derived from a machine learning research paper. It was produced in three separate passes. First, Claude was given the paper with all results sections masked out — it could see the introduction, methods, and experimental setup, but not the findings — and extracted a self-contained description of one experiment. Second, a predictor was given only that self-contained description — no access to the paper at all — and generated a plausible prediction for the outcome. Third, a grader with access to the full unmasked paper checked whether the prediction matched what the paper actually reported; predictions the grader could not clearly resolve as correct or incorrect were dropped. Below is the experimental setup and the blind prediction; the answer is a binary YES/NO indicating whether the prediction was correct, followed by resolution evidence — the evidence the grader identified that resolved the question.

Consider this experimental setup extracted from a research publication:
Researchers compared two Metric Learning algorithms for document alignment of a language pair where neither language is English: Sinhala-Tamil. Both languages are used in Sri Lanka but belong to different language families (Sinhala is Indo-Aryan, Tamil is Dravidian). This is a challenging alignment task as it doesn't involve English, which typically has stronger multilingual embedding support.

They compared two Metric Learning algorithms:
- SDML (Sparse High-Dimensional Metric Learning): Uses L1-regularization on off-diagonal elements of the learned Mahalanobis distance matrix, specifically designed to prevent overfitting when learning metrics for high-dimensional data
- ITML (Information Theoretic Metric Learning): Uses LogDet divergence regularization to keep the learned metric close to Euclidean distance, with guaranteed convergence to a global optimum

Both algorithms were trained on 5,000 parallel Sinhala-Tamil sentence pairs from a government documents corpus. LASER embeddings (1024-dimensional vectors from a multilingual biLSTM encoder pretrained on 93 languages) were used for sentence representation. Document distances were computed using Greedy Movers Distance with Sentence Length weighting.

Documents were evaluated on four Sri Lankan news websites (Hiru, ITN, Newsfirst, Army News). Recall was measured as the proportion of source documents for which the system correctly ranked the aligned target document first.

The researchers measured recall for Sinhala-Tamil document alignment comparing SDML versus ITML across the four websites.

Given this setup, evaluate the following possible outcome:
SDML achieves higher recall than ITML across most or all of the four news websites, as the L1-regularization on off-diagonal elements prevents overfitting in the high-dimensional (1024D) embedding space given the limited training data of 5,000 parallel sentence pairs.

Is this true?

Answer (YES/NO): YES